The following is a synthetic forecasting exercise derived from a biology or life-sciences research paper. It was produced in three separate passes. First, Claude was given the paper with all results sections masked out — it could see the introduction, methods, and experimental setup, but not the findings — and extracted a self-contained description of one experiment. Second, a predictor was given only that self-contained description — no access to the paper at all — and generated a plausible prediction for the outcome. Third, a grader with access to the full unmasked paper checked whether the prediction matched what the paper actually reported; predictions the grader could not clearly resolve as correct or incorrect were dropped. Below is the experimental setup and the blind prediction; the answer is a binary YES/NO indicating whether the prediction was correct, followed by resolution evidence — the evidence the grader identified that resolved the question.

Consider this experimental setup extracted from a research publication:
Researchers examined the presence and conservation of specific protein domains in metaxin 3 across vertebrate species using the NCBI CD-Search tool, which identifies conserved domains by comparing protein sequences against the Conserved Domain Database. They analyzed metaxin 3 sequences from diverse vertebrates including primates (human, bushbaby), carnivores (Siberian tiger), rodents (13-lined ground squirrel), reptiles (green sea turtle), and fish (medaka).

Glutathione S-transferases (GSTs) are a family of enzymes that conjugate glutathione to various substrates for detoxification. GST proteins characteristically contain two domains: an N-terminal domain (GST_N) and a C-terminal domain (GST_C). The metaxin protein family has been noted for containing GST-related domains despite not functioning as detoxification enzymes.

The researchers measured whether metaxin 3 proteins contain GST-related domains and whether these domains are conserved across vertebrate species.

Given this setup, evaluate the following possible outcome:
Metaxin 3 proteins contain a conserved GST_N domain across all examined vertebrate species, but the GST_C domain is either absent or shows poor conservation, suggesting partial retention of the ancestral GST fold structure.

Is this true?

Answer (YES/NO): NO